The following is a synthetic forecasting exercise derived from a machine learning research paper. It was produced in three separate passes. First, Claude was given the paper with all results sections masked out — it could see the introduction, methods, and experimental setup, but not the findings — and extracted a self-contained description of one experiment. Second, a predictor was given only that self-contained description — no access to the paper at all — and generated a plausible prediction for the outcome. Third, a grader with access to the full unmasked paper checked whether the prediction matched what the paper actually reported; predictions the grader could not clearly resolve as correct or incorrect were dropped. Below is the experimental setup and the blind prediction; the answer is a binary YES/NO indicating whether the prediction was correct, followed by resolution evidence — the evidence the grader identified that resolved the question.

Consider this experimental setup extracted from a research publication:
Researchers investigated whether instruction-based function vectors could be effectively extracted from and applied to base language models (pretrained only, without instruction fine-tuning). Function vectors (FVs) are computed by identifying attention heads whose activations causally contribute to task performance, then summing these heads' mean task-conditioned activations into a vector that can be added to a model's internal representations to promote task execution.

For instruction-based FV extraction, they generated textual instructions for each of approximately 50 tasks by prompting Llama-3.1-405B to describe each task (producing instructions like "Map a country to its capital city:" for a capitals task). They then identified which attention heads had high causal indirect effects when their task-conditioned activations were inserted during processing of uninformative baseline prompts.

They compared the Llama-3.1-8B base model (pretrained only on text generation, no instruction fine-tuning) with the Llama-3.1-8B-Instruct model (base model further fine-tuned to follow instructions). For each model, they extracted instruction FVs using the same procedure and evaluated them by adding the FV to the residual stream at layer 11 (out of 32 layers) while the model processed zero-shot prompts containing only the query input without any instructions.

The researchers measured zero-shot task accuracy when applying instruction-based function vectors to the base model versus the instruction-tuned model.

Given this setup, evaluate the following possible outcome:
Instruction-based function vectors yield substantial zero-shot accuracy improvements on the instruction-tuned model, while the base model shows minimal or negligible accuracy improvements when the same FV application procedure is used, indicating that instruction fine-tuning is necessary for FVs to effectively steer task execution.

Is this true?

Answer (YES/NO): NO